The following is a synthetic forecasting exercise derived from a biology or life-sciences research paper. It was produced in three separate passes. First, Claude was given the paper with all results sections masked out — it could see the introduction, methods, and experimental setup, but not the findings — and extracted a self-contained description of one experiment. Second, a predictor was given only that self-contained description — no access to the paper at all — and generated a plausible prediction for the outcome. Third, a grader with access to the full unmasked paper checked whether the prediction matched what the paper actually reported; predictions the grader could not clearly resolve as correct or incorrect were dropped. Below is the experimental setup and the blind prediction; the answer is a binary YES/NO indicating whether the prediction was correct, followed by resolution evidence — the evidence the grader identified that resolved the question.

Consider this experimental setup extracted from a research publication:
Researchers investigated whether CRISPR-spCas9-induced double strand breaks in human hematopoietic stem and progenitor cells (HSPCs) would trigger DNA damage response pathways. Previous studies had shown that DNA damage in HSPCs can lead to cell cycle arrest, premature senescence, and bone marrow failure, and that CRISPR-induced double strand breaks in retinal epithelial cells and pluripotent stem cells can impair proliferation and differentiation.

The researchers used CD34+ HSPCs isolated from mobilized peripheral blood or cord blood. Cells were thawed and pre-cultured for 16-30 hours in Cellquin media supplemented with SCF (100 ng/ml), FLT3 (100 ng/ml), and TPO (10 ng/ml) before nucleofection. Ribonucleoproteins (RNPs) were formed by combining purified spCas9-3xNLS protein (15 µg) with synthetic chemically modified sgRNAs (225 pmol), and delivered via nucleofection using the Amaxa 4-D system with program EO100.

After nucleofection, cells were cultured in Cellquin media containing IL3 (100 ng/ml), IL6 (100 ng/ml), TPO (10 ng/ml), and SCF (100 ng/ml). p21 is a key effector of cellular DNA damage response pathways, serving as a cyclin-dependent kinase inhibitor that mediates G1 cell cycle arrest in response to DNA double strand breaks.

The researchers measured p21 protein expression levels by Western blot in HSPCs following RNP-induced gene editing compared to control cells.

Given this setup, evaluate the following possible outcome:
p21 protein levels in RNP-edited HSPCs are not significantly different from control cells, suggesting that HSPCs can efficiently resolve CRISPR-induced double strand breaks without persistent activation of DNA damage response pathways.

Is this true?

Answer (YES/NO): YES